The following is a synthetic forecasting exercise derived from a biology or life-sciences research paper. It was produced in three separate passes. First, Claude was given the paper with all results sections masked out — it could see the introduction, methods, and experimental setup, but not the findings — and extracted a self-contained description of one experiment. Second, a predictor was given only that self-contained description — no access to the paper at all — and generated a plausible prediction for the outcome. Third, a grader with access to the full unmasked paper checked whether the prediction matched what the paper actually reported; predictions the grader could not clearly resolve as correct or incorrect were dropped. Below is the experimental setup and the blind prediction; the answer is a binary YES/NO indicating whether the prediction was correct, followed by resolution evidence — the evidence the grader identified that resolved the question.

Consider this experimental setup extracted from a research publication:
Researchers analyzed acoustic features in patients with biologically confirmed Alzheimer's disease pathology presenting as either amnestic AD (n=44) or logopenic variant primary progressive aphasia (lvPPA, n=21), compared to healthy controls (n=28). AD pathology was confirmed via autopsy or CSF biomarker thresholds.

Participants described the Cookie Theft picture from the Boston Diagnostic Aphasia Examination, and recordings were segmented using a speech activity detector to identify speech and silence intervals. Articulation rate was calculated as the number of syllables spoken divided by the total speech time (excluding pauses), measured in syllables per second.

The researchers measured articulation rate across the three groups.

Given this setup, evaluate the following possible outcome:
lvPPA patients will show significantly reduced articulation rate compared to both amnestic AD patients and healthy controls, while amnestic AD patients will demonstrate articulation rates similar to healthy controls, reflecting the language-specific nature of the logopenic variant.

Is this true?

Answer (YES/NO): NO